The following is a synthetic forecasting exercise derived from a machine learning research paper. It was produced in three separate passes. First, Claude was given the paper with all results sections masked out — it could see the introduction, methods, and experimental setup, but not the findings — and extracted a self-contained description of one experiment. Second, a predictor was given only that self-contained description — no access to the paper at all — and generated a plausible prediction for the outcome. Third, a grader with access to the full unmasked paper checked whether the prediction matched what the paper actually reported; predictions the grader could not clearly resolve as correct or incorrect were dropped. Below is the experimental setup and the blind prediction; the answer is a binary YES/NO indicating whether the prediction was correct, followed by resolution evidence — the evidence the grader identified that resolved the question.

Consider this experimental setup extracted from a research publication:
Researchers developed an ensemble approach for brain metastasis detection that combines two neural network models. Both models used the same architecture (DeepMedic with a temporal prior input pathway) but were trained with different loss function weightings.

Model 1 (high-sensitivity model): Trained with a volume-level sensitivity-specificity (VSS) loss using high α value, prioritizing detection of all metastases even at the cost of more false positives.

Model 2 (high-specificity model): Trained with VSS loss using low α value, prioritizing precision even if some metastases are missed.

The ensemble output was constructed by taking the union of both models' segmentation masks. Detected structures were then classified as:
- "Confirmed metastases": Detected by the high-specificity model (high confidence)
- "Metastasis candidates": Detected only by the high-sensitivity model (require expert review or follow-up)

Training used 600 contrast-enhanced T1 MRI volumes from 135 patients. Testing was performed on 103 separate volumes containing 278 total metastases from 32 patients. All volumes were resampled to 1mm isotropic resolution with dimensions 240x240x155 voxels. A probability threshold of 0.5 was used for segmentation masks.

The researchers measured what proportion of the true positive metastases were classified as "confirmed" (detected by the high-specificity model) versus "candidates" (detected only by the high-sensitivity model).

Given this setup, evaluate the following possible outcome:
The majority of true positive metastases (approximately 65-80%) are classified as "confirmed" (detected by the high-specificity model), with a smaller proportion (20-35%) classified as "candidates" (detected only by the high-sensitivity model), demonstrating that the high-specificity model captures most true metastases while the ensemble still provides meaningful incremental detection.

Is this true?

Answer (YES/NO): NO